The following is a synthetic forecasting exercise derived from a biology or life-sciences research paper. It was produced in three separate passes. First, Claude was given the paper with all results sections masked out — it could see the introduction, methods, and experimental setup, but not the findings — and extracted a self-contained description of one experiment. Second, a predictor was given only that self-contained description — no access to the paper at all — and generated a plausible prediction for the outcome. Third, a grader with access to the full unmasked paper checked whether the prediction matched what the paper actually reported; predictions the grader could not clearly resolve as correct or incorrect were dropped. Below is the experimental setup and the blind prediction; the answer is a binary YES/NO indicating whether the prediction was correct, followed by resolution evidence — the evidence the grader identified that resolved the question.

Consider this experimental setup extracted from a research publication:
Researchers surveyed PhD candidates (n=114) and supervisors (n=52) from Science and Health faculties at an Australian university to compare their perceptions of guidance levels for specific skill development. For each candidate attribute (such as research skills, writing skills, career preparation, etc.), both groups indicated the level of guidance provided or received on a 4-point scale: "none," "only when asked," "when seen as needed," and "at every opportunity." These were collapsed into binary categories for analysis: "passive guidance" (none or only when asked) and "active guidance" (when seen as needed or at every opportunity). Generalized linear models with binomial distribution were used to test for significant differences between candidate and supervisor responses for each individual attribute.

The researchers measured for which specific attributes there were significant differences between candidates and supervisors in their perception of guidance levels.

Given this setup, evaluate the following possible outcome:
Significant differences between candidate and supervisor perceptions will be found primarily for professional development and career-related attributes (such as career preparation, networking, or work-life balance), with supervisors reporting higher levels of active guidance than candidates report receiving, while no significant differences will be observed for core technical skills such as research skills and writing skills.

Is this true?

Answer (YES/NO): NO